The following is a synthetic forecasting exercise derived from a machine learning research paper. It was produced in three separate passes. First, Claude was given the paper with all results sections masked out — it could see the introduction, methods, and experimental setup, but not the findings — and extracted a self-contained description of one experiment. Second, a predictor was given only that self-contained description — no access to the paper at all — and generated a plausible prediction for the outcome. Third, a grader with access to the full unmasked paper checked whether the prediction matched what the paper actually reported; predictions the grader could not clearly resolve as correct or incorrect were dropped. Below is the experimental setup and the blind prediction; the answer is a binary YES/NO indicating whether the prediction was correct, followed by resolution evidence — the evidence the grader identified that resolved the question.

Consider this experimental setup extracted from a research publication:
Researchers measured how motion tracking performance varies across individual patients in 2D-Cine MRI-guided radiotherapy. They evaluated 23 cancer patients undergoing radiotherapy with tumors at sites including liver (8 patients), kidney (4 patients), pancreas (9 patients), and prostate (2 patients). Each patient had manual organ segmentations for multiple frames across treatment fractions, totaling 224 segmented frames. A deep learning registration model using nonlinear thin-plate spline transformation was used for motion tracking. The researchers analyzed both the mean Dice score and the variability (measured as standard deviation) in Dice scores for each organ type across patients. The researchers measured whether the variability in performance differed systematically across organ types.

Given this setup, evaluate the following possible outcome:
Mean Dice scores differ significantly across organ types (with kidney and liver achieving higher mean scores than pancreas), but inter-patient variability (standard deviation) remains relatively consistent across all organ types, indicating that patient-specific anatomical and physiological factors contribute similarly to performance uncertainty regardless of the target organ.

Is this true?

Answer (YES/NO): NO